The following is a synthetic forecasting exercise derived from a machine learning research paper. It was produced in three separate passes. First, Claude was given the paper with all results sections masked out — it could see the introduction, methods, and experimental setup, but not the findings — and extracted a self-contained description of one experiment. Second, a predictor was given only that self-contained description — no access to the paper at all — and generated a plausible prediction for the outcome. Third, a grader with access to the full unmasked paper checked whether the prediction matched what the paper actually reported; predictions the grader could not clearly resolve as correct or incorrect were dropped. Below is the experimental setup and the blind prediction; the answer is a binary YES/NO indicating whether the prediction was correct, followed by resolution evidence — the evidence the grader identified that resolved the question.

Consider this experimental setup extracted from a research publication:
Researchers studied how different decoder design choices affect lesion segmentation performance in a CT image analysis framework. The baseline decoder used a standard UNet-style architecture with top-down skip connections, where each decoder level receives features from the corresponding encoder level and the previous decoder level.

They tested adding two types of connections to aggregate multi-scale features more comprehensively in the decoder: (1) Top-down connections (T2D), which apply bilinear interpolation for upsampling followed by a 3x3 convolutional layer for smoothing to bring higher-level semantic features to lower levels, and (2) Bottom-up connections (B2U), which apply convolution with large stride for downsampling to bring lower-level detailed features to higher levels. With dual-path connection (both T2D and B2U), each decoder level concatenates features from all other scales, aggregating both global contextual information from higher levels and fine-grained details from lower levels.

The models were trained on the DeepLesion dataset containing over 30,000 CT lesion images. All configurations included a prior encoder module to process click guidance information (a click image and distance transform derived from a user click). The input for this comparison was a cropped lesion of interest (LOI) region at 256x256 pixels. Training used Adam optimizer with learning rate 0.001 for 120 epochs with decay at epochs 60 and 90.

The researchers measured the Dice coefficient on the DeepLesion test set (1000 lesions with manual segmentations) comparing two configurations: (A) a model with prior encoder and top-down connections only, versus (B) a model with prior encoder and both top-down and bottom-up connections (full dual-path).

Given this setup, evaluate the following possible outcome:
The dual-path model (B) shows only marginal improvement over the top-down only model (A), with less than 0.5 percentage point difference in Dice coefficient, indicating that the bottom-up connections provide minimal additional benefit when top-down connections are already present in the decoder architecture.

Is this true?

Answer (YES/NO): YES